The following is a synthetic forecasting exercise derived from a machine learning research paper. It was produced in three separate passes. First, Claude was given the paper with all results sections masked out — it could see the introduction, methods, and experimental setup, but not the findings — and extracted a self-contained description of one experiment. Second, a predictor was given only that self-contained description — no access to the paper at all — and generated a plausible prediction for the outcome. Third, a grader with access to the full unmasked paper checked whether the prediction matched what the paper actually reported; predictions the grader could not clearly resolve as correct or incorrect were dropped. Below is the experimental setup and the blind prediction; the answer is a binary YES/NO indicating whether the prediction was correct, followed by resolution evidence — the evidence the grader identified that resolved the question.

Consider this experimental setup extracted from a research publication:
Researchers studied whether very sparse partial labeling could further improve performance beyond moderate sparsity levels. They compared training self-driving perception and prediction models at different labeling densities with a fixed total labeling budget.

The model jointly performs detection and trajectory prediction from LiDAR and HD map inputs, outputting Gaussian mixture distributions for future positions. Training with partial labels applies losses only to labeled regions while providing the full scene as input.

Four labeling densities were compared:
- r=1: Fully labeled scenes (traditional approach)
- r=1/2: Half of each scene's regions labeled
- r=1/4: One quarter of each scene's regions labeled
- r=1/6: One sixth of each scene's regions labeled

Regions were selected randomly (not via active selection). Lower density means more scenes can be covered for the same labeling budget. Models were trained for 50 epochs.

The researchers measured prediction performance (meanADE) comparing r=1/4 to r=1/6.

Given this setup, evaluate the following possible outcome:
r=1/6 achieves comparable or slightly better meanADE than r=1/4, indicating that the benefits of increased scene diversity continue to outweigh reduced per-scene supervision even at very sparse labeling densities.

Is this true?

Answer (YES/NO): YES